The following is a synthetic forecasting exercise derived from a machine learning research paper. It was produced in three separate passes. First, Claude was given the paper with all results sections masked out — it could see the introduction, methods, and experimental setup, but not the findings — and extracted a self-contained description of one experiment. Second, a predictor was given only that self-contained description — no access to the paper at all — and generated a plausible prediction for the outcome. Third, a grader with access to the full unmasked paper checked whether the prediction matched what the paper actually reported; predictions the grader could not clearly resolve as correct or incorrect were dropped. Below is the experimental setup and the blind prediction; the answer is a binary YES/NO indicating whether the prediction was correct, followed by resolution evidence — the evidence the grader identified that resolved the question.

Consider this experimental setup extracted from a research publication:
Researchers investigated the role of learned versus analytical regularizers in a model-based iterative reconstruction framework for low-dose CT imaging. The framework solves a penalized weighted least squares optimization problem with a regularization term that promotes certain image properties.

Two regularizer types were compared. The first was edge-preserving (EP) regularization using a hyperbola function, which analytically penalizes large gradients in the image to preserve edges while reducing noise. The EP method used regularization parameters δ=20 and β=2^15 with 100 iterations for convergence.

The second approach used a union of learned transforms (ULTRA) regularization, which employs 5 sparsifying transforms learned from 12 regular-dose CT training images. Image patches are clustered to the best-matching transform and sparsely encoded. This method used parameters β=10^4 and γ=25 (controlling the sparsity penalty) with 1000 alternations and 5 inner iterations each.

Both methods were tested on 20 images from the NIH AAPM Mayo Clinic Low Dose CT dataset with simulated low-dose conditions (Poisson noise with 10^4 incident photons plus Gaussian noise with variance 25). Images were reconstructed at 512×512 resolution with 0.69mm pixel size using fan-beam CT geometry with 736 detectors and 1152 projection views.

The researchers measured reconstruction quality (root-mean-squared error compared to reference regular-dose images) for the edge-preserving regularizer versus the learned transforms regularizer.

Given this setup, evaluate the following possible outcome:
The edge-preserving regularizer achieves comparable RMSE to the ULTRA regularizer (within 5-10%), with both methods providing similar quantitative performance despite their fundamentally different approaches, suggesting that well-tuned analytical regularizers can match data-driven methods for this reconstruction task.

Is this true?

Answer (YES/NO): NO